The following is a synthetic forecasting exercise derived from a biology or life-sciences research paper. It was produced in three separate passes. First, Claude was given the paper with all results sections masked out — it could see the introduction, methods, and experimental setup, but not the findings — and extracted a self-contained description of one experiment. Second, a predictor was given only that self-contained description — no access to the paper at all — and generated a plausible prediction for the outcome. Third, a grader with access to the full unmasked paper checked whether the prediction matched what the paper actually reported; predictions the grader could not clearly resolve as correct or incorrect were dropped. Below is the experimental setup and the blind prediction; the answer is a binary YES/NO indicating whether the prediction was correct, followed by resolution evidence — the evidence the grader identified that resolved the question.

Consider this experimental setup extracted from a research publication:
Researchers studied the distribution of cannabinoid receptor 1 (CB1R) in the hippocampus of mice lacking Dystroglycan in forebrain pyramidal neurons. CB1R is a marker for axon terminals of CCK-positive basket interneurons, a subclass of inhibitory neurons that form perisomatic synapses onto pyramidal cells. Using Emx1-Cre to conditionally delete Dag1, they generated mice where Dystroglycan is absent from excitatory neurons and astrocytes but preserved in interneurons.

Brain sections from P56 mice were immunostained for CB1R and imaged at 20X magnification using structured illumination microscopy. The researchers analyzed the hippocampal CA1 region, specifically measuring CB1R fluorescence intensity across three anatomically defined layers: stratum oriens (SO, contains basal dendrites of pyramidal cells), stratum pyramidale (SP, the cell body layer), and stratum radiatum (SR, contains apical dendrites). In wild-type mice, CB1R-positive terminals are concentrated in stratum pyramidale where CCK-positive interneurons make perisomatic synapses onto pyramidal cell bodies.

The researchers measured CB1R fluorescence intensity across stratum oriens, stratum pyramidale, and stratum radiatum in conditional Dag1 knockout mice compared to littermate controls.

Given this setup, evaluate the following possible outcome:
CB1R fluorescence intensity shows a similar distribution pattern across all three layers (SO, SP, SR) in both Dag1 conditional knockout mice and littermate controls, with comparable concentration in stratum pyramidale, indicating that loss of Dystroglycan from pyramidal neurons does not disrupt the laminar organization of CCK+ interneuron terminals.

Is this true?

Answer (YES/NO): NO